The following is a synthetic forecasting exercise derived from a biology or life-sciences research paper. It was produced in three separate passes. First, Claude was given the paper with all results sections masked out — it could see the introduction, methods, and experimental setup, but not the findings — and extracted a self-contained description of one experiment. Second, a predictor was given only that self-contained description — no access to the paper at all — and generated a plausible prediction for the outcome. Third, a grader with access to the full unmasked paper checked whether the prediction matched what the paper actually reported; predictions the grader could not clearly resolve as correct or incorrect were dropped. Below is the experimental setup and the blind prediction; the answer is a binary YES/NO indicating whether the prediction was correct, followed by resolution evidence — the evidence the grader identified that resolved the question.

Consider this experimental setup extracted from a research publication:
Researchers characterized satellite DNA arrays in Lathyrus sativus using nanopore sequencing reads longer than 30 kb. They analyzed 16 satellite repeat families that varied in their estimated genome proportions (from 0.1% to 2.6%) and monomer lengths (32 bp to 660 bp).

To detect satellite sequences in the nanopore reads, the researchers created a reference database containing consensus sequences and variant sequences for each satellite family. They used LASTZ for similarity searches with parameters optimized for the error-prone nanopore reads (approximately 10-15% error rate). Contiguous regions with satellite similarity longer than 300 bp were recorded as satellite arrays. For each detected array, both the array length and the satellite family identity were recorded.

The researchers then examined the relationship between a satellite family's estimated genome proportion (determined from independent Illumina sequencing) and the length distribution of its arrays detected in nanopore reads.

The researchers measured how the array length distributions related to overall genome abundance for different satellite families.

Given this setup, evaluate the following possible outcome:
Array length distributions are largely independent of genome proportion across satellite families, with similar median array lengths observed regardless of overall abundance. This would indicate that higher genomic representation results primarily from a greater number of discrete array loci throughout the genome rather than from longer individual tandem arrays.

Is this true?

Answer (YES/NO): NO